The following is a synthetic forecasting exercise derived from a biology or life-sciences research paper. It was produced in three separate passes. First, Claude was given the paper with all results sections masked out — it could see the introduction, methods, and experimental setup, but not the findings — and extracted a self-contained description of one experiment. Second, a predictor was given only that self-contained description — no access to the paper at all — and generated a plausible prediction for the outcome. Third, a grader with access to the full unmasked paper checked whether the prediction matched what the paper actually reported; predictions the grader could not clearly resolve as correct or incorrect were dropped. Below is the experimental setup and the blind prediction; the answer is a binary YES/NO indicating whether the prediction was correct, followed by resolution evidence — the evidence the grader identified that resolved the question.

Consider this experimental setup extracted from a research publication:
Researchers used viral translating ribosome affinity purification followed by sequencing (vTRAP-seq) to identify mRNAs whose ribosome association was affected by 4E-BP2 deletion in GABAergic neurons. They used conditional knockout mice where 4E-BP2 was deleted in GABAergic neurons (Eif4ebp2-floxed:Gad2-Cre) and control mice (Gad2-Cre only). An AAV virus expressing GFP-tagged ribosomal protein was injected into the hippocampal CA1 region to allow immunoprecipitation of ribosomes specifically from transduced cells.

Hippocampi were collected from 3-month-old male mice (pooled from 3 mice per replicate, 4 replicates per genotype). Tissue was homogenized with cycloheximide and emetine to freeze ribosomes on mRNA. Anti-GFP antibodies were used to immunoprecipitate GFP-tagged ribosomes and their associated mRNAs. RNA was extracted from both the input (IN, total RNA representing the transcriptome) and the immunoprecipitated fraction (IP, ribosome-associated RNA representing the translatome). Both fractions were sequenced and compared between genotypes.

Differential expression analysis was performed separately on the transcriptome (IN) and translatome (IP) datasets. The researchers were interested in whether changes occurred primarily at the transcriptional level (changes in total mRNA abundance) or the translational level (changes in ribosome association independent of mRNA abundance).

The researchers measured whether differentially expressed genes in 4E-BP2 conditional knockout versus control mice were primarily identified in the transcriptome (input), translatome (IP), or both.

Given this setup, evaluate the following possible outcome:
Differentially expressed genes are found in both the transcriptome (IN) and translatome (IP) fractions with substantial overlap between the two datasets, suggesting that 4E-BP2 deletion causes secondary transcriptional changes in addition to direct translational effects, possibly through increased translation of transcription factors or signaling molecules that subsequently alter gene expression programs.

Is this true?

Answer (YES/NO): NO